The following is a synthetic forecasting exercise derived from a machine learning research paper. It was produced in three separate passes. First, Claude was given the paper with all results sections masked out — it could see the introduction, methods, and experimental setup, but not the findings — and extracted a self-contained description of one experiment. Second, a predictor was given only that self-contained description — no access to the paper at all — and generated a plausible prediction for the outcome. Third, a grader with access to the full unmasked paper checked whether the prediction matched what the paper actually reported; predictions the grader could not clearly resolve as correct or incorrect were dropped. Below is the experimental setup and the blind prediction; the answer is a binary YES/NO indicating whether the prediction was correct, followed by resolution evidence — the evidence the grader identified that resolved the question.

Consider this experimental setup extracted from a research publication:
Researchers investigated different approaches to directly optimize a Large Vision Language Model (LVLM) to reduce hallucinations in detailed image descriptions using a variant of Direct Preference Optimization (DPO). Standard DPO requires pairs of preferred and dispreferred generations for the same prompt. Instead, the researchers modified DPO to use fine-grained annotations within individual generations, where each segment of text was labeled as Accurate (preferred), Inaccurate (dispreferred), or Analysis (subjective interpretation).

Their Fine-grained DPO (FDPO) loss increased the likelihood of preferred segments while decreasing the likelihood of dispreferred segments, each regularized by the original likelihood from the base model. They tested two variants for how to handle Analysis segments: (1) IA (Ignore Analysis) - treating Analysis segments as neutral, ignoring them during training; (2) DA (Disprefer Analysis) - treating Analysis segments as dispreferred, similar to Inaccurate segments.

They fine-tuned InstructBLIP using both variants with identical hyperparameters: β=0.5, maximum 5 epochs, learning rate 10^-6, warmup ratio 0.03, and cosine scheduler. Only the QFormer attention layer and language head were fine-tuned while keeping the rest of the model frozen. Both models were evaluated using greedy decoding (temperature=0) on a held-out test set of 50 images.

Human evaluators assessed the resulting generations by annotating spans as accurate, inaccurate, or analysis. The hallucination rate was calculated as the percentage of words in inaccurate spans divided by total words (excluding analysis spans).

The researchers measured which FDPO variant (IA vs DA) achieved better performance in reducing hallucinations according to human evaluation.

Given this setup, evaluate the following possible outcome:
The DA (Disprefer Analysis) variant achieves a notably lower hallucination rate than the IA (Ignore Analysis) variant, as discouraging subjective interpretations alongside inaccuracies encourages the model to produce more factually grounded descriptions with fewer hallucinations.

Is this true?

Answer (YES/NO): NO